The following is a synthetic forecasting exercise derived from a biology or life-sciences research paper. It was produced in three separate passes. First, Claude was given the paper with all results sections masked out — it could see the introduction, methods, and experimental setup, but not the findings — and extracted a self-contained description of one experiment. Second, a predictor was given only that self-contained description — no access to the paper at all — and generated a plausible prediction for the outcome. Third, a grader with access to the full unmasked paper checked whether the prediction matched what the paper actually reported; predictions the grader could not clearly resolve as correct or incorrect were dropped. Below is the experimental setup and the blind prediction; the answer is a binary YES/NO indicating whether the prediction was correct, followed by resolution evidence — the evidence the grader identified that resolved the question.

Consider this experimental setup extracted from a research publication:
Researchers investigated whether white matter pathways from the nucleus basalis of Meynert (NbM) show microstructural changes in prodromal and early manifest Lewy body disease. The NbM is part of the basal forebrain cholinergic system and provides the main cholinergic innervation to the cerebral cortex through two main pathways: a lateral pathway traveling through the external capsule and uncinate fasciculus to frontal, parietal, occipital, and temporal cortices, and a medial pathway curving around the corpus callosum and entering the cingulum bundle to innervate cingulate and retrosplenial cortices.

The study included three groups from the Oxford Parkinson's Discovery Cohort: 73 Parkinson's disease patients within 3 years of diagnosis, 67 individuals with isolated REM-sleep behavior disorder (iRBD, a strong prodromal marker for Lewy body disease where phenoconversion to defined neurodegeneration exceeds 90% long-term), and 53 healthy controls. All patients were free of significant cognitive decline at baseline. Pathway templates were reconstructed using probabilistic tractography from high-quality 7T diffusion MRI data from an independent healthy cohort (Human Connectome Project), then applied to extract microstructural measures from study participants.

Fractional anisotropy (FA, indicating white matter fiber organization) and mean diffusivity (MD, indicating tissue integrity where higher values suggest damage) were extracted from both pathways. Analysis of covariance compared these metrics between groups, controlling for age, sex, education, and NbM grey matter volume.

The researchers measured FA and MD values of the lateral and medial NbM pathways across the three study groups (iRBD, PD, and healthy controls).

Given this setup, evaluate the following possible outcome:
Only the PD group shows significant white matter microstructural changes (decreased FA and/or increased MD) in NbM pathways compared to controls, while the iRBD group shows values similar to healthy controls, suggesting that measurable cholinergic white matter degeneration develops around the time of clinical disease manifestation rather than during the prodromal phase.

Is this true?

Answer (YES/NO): NO